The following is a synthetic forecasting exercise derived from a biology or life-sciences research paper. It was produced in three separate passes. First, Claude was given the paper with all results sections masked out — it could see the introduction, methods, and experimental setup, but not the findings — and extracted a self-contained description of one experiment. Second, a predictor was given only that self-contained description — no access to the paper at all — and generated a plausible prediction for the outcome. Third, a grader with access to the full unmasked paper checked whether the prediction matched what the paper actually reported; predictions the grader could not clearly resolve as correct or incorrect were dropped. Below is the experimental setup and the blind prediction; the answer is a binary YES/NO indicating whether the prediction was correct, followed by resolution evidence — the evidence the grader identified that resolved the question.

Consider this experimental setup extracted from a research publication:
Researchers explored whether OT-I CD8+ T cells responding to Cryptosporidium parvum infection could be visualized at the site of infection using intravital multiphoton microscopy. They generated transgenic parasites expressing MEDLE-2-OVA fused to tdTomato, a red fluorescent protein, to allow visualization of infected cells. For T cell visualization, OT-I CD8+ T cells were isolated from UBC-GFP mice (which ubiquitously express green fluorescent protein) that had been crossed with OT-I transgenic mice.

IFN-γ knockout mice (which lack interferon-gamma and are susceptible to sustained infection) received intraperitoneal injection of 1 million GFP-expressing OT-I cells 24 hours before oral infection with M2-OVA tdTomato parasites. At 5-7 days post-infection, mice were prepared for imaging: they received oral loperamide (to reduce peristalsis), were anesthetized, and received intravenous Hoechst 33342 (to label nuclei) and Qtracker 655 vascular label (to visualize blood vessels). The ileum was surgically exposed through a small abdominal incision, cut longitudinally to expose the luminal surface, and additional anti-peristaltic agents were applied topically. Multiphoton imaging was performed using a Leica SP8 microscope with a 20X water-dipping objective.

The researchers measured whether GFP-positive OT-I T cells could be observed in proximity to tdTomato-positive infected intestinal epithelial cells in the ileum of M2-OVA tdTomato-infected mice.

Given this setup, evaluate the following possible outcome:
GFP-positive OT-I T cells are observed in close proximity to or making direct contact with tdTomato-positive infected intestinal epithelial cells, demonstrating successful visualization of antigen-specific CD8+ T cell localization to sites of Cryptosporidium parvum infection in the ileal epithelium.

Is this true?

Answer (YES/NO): YES